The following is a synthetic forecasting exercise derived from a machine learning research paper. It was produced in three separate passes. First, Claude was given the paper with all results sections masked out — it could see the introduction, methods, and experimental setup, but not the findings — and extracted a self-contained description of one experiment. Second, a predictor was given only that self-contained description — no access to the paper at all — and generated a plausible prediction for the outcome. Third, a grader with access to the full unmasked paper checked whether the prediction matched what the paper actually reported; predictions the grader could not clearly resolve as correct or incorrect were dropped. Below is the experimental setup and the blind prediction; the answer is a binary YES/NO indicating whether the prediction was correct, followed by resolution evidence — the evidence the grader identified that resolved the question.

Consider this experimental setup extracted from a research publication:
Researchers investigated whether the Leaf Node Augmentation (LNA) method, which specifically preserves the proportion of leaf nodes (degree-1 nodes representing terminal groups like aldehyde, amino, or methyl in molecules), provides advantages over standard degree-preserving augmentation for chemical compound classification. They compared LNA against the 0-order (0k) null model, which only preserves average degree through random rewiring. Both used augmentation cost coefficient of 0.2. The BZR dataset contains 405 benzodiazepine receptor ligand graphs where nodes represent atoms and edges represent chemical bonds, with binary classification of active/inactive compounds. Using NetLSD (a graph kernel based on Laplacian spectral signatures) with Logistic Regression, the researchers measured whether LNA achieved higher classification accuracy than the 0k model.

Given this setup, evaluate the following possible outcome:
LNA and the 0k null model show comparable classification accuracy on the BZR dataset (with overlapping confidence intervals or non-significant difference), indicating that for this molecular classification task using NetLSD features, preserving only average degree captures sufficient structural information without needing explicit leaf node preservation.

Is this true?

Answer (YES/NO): YES